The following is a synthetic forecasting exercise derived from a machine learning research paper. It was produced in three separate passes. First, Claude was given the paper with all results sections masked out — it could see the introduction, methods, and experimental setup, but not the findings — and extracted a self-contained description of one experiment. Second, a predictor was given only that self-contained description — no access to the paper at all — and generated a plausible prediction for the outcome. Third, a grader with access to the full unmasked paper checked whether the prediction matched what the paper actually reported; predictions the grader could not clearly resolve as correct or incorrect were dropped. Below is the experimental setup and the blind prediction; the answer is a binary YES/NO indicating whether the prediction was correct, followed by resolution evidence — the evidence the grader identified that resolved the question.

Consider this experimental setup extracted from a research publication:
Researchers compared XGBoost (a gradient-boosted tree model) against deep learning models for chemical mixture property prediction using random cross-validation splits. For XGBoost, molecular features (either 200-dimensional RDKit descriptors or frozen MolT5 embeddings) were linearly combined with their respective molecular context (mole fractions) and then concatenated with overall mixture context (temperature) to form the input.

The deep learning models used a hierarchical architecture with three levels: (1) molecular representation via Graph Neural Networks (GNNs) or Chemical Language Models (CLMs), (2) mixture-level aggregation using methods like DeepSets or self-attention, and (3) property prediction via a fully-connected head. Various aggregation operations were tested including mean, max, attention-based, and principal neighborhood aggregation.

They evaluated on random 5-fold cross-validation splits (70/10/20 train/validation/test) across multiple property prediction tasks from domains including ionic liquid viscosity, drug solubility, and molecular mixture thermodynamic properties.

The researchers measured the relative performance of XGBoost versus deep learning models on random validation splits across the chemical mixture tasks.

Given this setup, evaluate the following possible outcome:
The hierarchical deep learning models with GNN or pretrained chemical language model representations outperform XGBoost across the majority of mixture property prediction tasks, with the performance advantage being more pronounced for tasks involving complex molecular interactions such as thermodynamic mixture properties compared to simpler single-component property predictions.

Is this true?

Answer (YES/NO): NO